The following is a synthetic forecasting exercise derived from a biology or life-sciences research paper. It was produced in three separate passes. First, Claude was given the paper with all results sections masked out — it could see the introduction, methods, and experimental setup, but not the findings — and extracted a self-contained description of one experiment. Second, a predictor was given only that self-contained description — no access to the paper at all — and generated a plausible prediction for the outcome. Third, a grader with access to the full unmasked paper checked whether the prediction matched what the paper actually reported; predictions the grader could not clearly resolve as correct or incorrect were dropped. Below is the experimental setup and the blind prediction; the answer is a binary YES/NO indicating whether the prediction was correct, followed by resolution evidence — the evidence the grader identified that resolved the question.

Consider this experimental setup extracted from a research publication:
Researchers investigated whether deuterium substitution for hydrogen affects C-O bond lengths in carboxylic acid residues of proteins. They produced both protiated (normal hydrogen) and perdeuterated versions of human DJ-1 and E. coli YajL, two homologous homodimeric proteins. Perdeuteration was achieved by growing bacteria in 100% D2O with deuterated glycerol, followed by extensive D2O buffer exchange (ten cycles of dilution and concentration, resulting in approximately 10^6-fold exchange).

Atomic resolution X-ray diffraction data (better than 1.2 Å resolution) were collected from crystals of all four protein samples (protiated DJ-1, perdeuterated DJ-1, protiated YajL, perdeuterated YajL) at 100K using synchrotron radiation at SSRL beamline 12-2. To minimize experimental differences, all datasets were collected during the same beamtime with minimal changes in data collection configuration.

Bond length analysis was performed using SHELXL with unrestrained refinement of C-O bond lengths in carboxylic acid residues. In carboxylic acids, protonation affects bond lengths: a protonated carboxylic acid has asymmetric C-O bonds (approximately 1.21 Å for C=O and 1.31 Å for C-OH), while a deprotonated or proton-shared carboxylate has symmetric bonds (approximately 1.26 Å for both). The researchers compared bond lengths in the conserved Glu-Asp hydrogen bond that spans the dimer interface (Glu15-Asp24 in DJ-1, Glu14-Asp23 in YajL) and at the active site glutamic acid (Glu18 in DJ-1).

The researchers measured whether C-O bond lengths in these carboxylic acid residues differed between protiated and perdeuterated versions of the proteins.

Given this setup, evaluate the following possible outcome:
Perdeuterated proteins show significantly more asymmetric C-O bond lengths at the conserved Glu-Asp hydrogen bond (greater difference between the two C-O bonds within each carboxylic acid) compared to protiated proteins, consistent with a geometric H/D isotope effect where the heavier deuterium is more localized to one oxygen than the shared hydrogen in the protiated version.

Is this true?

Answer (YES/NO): NO